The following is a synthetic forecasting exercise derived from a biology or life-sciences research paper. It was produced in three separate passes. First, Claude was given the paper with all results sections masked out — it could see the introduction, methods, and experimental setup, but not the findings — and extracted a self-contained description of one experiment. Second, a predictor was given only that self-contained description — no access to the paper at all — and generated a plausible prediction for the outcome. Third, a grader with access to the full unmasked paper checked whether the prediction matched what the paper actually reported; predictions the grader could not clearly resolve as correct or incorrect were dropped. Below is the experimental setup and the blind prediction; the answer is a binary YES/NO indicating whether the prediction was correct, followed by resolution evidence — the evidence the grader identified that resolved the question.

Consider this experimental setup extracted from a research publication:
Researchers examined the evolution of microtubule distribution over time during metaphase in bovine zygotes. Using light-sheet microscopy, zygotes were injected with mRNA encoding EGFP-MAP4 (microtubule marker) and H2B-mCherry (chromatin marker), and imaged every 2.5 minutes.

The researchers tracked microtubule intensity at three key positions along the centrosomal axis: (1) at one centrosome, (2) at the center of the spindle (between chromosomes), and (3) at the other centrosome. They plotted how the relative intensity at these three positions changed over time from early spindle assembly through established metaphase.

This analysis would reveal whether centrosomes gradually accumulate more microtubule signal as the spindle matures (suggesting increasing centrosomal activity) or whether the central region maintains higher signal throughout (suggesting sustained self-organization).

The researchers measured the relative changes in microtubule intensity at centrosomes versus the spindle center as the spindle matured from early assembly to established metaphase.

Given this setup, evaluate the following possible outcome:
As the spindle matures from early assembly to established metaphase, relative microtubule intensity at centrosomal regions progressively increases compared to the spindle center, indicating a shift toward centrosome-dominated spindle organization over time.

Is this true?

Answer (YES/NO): NO